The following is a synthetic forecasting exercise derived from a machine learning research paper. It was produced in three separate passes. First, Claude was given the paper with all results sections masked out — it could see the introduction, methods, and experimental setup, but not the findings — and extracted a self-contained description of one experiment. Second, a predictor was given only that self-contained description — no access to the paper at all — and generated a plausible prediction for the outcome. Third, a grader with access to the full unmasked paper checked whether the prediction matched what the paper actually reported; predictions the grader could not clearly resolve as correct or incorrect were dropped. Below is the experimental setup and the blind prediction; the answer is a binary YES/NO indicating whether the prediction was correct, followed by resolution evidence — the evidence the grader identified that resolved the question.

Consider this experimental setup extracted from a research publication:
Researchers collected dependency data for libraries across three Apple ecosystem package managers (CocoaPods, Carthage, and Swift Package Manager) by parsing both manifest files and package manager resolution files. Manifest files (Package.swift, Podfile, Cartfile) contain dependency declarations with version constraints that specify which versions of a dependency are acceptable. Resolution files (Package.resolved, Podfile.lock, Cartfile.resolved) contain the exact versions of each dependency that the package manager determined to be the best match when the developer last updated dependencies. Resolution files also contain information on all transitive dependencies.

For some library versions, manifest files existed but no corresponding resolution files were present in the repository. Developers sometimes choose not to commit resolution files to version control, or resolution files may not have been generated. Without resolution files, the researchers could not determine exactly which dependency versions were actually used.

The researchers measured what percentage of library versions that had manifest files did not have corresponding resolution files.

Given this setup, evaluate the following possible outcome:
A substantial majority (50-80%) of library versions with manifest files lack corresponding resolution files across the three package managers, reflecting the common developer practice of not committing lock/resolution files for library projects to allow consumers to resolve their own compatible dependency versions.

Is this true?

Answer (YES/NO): NO